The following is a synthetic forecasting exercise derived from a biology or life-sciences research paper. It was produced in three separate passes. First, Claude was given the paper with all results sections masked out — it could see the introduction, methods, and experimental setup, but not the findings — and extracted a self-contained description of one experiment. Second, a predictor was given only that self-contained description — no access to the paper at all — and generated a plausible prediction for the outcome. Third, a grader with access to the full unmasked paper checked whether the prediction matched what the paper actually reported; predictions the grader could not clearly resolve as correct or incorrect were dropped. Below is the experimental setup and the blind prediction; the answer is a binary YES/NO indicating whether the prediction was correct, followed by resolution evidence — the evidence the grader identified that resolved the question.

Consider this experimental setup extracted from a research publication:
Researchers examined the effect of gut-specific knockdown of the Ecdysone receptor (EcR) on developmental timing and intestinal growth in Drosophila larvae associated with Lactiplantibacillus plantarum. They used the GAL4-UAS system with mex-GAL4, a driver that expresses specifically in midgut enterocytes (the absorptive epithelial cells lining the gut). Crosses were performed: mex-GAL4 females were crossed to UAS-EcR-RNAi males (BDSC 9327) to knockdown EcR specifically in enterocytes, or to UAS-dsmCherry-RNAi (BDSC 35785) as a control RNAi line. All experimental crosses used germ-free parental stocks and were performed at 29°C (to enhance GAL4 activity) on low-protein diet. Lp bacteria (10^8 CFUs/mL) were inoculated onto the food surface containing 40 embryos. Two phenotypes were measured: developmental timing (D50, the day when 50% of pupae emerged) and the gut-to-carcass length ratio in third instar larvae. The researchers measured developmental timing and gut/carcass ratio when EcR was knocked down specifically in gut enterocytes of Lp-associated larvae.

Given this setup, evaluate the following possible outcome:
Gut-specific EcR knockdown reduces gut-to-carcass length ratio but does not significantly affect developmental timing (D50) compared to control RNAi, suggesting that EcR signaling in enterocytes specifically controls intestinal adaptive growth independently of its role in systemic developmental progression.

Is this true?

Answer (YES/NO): YES